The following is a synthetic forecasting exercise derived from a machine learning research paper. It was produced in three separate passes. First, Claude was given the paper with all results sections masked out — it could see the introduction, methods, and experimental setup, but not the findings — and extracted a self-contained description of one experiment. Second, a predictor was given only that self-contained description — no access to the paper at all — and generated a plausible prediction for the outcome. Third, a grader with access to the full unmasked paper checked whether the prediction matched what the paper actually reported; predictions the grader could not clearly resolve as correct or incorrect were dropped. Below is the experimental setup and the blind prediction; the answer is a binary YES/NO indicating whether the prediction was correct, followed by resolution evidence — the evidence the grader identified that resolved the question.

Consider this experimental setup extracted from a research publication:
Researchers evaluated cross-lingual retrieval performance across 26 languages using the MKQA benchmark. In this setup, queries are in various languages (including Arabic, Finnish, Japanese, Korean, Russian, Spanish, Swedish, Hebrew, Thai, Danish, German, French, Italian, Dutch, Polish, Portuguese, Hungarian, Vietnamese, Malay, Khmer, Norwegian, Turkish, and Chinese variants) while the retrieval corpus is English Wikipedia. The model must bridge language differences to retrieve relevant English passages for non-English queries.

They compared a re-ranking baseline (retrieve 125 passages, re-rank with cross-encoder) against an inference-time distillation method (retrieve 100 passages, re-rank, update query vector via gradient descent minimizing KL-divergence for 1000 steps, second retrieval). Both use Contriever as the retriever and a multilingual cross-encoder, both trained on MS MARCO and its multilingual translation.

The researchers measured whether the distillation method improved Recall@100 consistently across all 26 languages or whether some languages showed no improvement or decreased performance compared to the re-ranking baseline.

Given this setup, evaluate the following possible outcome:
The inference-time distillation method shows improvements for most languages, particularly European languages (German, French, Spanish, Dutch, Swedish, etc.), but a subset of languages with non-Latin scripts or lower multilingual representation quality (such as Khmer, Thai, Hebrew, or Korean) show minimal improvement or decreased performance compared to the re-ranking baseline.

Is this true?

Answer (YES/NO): NO